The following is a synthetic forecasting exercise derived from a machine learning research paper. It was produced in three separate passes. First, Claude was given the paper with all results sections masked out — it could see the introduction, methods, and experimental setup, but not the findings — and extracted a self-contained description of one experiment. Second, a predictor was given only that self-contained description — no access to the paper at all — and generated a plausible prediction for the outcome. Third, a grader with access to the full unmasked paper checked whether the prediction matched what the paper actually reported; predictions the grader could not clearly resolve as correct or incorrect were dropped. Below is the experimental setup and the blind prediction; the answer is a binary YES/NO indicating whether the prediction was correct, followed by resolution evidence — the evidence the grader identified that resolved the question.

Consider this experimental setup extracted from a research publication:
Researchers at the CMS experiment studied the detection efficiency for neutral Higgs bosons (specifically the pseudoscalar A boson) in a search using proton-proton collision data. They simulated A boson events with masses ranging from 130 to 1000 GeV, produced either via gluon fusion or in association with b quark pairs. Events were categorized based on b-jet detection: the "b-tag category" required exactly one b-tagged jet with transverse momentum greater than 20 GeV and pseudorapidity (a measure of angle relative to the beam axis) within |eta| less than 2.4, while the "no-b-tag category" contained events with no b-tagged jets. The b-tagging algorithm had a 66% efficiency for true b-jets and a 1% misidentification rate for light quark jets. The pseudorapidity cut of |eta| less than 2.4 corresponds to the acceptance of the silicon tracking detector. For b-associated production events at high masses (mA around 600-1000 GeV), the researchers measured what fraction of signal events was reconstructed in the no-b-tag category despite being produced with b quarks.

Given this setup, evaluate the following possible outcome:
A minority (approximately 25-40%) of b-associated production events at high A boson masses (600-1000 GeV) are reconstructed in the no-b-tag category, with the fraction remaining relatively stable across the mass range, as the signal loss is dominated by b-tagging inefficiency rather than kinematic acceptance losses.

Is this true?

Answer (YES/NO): NO